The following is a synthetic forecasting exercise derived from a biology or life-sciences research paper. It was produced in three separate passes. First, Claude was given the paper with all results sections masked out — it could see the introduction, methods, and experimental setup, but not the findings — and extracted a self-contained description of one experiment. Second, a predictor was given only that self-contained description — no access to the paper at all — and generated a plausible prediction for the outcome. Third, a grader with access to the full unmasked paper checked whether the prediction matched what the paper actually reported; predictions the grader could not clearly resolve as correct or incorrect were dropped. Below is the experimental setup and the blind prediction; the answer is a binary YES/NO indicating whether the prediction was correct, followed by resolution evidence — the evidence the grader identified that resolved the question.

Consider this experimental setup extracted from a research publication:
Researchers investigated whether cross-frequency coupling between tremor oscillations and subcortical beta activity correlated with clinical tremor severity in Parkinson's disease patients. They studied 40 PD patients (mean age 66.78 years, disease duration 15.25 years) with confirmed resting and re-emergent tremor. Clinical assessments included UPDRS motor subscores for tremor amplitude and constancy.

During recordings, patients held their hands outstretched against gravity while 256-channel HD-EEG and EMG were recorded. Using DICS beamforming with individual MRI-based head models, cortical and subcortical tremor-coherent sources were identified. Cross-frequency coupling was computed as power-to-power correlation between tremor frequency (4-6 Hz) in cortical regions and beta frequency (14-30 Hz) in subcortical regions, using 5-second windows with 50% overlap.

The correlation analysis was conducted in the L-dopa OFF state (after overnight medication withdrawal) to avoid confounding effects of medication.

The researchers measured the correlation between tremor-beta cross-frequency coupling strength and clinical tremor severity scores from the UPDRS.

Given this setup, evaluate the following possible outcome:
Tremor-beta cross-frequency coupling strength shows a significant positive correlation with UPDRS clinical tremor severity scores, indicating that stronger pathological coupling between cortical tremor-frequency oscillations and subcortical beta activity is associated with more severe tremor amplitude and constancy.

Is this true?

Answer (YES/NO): NO